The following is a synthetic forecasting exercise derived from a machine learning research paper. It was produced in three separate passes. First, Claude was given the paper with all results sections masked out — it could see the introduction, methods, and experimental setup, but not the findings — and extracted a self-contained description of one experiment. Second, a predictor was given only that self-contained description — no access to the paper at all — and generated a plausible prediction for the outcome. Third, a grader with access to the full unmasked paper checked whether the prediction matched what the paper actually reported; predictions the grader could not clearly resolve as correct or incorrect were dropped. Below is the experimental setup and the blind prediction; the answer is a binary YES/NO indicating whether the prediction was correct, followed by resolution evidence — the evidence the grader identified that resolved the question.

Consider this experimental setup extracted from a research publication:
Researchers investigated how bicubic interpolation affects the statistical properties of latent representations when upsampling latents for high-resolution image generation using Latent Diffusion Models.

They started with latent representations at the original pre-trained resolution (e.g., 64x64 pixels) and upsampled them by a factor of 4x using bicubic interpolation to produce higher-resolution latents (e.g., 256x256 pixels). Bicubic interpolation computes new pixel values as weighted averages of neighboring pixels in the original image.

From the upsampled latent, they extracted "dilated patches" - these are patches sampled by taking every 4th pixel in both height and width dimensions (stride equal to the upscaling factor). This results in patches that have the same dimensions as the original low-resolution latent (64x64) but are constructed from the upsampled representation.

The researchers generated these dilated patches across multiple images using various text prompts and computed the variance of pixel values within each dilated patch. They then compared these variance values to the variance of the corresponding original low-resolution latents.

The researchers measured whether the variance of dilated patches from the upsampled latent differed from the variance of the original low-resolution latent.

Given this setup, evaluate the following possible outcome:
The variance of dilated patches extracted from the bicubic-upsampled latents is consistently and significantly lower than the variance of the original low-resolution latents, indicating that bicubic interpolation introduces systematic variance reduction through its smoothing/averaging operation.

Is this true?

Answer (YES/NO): YES